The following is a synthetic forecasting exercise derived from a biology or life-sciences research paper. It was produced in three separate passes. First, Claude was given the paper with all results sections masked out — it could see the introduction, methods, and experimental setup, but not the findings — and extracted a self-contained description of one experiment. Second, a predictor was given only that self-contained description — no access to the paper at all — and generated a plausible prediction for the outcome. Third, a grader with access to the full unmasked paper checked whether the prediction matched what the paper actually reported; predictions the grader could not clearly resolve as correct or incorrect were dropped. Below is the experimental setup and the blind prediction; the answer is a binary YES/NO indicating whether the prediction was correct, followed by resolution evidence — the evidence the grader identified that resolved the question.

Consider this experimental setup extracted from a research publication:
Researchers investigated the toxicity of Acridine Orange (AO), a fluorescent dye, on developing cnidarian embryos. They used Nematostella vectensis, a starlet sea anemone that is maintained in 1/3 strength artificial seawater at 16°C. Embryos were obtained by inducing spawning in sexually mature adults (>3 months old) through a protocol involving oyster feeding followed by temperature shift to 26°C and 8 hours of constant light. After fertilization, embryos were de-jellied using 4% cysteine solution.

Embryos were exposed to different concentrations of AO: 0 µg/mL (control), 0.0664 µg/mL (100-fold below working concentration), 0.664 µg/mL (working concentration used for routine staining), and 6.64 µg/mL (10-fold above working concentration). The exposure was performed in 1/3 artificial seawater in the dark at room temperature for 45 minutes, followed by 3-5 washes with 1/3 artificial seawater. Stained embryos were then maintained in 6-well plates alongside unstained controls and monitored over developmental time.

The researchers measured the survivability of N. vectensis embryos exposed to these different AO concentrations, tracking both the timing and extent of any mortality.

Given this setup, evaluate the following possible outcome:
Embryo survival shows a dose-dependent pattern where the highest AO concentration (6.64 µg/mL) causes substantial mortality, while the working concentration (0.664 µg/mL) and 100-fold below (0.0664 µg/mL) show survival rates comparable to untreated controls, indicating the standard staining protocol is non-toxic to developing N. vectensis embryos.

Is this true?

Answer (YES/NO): NO